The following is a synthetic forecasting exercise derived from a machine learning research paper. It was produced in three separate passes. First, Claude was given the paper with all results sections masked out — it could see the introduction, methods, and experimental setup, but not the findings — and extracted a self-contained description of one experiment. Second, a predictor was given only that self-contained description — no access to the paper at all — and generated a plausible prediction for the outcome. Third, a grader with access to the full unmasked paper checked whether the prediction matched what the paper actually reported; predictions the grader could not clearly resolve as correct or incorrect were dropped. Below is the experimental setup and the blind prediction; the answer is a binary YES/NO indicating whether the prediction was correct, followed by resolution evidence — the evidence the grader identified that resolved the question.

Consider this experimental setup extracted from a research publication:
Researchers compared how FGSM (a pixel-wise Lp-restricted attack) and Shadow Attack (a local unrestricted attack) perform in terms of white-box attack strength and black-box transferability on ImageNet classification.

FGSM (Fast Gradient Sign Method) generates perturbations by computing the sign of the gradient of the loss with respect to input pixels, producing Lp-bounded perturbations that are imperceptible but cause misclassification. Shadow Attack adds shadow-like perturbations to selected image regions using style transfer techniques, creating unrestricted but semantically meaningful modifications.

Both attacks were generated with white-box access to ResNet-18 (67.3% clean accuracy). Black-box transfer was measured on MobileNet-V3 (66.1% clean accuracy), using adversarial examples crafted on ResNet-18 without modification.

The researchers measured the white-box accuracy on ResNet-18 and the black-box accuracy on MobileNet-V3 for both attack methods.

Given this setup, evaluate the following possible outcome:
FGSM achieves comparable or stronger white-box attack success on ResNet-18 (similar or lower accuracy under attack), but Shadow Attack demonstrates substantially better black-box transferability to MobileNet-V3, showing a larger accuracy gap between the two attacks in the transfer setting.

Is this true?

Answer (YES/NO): NO